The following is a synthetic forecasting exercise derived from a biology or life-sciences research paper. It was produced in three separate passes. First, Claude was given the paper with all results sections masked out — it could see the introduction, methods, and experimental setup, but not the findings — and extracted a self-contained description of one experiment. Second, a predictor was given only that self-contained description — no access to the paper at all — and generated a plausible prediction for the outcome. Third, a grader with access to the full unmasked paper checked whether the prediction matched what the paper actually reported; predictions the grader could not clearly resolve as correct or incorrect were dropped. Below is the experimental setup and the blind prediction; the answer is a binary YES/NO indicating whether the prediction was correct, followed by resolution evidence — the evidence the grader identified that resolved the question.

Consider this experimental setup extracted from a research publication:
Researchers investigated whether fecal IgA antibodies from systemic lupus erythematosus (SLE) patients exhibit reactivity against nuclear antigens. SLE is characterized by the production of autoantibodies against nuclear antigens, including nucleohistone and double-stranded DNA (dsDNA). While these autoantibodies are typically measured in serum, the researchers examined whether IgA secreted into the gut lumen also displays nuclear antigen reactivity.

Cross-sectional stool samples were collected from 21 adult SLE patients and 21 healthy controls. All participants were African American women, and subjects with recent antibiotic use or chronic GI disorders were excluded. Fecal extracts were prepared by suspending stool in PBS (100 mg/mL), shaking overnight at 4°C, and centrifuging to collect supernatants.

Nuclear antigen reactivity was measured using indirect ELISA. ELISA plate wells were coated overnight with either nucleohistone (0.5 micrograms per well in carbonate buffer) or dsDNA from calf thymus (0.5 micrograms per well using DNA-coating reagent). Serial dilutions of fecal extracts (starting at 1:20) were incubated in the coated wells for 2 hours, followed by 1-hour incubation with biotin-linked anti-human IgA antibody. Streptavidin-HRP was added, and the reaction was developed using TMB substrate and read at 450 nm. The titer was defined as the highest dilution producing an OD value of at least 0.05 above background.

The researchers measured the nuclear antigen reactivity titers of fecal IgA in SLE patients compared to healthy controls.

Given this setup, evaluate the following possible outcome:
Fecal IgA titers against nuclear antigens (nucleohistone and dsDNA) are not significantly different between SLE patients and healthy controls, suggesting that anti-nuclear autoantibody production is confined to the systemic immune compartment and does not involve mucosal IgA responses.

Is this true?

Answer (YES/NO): NO